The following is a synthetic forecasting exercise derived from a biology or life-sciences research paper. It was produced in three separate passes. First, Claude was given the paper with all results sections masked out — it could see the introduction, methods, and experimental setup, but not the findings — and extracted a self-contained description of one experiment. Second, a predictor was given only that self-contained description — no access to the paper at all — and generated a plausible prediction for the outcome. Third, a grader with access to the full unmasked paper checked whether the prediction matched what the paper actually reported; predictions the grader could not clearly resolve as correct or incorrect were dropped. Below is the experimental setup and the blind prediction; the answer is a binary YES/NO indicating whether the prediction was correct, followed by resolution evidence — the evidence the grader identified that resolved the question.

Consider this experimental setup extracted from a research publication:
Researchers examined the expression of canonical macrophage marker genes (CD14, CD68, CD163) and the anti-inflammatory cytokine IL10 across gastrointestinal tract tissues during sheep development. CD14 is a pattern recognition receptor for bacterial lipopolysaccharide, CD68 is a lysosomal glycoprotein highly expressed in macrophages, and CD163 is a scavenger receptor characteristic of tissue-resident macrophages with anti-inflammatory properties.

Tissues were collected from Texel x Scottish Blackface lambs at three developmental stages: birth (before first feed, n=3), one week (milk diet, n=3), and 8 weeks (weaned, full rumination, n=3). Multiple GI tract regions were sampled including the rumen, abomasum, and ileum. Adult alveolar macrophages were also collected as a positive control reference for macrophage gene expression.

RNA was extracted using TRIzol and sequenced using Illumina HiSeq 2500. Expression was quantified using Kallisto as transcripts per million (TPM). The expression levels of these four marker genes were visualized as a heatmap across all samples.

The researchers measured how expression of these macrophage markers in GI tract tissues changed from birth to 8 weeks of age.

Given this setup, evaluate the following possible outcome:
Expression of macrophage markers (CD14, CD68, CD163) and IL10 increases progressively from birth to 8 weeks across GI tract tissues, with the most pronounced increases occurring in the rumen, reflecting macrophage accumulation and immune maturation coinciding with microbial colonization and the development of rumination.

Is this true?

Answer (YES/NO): NO